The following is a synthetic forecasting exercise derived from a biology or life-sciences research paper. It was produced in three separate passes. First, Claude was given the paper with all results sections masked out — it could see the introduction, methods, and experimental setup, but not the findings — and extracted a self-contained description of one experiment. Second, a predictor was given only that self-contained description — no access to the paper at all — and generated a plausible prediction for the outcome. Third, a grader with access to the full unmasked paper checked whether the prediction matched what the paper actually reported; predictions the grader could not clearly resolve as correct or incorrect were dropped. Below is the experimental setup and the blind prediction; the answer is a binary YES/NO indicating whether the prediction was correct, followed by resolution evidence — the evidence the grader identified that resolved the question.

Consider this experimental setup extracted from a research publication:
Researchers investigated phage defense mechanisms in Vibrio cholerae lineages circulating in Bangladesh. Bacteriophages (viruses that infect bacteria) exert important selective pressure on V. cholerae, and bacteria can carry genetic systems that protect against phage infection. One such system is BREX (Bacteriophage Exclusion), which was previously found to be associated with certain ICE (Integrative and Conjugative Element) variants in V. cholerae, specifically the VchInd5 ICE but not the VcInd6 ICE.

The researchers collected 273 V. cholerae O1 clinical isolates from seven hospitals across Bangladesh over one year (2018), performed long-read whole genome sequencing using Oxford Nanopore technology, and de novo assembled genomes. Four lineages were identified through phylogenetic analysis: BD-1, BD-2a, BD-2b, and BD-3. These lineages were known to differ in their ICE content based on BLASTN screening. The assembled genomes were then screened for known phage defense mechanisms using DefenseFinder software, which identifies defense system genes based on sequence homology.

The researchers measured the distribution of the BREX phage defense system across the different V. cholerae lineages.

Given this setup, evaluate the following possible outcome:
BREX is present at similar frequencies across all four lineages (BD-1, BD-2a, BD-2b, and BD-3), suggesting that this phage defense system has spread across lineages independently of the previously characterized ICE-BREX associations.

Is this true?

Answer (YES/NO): NO